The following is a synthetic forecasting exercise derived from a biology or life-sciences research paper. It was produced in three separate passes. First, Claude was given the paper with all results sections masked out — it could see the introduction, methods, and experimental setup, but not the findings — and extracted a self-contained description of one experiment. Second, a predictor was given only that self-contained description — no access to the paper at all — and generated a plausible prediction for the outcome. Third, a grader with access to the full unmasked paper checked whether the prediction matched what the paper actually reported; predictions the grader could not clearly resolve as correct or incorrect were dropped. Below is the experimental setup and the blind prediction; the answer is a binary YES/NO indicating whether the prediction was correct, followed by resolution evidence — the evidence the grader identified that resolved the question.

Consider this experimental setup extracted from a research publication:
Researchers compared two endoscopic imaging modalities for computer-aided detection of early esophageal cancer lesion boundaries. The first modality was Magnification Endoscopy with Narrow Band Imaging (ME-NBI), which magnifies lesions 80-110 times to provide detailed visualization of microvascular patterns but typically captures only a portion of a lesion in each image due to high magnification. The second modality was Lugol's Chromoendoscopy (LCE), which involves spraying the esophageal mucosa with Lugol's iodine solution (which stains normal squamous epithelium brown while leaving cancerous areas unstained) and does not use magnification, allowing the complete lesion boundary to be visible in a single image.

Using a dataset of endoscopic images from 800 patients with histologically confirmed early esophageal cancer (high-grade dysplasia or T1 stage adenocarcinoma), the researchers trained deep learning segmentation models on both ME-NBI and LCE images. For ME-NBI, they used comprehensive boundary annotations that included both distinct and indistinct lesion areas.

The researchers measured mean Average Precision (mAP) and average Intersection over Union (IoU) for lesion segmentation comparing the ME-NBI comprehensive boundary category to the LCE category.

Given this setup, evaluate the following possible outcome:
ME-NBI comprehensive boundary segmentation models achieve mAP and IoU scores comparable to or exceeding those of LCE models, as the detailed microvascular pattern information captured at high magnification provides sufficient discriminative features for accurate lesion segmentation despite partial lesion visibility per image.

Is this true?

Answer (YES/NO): YES